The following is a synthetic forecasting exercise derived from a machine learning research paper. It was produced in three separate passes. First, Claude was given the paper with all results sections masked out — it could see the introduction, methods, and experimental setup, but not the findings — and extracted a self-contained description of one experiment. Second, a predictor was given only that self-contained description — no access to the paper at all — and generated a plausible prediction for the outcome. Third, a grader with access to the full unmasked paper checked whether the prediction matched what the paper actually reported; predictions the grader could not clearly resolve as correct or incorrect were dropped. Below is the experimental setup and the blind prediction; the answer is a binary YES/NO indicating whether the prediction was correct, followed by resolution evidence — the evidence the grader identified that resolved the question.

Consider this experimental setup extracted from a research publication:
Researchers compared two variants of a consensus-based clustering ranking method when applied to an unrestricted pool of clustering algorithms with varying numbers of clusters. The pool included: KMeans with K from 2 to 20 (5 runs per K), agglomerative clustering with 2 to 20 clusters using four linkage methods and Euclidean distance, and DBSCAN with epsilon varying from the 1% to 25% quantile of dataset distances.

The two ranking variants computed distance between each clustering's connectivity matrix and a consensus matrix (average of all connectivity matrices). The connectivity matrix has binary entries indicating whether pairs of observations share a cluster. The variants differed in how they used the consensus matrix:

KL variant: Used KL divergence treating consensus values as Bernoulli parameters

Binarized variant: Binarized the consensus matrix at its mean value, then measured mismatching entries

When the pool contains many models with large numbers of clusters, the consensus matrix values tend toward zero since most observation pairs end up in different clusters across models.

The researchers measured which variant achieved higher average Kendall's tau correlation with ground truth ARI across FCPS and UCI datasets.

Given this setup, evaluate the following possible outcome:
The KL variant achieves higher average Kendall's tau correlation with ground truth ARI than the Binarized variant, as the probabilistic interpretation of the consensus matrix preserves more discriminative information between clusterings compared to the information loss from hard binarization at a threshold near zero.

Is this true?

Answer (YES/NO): NO